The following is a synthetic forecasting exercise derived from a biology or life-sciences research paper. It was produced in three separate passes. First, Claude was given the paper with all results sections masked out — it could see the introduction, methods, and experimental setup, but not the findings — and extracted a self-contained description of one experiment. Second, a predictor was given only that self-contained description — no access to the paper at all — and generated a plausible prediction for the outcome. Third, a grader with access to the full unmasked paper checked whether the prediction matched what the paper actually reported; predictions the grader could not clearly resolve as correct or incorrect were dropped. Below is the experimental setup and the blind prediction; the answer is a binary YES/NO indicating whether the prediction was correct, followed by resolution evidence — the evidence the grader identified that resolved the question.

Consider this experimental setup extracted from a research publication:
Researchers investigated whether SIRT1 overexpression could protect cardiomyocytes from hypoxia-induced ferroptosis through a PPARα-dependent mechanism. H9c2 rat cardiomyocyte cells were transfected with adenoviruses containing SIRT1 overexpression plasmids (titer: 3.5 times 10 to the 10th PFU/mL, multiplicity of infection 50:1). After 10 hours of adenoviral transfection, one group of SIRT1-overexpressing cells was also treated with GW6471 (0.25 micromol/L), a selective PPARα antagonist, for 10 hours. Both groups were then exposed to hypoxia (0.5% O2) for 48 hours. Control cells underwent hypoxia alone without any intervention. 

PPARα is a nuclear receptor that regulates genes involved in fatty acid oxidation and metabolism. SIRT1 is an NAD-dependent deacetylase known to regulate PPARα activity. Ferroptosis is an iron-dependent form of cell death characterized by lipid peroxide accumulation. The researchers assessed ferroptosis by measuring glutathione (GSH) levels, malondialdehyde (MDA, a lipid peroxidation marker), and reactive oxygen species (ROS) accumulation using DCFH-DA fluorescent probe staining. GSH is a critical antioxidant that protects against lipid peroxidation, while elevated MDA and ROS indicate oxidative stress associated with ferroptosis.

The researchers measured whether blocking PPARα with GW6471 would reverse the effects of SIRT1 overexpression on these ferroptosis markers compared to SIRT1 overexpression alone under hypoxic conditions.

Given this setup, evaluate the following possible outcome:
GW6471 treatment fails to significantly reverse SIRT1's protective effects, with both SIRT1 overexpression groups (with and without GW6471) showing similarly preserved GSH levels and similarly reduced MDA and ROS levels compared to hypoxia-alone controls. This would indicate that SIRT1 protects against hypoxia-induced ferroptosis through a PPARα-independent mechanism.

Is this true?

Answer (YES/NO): NO